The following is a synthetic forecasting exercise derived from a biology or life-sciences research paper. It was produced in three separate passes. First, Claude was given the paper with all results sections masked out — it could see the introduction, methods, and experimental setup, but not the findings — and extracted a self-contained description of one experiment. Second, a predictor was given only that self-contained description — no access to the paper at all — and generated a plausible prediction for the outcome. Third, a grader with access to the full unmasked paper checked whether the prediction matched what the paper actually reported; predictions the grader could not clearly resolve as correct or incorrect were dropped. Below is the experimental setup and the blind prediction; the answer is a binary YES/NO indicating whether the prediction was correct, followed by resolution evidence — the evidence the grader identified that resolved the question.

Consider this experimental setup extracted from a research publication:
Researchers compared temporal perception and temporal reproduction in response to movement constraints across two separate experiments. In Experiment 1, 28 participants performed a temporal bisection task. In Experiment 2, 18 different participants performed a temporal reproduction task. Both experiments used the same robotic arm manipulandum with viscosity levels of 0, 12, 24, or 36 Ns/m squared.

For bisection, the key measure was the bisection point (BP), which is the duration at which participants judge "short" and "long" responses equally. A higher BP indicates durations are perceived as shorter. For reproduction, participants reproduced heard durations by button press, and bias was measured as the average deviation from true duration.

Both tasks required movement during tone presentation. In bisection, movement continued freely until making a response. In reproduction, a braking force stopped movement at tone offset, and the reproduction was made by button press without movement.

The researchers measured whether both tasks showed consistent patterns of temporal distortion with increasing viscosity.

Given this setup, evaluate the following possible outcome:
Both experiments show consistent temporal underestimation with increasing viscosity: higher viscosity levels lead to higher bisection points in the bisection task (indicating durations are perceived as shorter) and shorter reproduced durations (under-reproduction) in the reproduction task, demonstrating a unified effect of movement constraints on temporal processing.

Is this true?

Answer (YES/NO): NO